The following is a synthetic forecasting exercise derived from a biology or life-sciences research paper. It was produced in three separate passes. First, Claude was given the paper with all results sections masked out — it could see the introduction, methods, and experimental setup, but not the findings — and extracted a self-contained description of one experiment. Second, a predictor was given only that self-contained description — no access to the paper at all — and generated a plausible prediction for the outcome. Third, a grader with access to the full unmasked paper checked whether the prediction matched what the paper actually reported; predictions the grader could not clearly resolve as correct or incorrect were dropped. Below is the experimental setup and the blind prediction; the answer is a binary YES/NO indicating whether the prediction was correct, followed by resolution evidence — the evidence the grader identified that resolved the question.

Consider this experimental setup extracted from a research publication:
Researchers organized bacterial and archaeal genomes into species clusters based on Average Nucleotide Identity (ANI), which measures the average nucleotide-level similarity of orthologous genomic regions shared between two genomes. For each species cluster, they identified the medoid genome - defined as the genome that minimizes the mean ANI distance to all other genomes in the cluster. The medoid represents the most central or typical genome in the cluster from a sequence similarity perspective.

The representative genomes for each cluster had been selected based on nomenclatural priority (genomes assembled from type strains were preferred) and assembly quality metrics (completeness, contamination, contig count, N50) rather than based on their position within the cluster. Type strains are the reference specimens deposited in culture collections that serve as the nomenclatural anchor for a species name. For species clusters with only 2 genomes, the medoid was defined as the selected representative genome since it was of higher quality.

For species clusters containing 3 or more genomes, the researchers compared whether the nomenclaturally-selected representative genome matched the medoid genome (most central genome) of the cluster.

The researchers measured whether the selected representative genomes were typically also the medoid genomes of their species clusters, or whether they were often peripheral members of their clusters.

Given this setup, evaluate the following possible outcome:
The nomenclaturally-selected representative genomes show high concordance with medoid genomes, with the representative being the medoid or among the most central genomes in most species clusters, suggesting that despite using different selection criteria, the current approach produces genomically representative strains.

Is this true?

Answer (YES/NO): NO